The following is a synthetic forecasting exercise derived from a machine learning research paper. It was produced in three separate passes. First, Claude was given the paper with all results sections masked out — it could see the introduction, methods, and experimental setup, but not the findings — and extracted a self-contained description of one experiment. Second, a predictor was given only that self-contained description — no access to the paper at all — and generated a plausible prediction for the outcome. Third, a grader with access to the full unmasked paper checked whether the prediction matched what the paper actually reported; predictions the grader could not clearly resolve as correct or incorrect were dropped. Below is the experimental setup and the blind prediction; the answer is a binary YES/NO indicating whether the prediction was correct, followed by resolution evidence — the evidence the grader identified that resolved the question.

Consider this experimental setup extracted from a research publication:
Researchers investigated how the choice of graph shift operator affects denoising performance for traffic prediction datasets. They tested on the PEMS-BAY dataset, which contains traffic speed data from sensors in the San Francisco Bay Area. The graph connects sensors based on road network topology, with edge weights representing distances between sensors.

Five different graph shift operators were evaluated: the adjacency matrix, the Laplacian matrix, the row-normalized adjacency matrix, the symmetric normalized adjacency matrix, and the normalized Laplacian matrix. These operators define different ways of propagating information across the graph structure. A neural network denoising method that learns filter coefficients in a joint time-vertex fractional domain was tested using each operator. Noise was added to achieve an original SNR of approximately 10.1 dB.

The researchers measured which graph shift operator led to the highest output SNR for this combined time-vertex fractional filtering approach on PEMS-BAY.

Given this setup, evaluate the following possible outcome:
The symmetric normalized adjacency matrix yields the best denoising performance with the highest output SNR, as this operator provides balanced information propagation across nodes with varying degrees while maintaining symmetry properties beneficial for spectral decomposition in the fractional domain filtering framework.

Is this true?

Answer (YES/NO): NO